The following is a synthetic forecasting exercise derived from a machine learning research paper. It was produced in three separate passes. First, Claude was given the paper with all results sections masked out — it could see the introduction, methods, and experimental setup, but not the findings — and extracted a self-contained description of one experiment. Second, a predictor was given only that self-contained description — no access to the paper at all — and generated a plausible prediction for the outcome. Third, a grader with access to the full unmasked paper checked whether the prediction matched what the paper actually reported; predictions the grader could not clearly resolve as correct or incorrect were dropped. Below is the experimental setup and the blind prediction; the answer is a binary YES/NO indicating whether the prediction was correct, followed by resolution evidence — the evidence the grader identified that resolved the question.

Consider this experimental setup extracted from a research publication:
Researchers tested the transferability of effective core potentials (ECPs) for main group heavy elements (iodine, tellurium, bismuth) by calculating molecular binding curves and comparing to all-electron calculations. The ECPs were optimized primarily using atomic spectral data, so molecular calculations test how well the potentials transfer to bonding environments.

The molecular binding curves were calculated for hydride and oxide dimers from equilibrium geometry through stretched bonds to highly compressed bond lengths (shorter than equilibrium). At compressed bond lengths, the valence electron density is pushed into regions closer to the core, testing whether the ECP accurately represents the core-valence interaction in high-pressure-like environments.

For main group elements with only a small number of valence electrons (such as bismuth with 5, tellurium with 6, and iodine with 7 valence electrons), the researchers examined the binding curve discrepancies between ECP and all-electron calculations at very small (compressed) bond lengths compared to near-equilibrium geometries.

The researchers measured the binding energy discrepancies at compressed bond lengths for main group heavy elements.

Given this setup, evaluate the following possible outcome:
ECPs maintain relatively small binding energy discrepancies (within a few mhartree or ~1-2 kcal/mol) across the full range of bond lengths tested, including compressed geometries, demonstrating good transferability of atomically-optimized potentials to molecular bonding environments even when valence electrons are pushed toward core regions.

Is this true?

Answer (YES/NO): NO